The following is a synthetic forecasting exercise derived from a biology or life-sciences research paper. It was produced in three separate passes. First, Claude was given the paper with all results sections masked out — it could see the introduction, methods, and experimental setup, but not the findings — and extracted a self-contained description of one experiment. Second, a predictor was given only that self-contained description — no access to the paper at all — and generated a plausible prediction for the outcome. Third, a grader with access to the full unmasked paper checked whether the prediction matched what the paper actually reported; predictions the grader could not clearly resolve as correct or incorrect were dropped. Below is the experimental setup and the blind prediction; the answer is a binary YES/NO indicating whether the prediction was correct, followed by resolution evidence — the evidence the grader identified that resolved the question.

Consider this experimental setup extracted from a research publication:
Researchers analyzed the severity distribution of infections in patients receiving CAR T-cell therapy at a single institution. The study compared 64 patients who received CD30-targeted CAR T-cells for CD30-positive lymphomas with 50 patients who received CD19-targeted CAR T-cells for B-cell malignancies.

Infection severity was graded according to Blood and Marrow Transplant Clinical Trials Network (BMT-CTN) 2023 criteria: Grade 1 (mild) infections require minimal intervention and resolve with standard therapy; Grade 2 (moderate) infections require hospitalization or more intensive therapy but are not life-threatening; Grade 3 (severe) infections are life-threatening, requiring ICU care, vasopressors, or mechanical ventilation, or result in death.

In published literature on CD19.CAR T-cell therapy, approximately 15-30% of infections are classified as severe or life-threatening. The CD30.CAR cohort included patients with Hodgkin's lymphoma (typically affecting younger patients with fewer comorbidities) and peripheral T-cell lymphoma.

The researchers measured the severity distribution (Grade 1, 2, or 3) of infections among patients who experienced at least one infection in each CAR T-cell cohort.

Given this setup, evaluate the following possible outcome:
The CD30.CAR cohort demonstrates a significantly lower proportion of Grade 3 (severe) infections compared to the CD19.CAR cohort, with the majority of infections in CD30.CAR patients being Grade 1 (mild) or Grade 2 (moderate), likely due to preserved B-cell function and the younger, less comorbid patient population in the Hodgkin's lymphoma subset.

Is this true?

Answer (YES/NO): YES